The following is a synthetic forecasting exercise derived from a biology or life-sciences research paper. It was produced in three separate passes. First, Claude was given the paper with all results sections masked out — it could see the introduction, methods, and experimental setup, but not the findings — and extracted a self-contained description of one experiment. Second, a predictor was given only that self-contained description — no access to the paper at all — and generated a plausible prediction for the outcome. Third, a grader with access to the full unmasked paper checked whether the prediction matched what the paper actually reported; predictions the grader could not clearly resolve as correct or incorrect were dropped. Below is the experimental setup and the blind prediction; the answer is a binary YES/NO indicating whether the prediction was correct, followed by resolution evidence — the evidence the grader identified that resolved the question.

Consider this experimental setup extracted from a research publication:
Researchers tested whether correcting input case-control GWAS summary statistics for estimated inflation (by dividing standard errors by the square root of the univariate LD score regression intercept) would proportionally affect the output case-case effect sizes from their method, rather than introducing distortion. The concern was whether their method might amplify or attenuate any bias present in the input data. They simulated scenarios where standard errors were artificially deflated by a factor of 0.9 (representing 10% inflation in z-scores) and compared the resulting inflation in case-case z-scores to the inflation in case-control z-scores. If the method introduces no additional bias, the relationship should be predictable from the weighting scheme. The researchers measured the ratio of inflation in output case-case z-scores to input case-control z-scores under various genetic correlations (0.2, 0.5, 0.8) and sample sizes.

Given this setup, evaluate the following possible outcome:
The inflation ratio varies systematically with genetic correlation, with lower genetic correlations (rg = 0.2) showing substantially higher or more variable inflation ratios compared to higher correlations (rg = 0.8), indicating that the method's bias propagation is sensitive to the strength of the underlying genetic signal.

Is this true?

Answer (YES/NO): NO